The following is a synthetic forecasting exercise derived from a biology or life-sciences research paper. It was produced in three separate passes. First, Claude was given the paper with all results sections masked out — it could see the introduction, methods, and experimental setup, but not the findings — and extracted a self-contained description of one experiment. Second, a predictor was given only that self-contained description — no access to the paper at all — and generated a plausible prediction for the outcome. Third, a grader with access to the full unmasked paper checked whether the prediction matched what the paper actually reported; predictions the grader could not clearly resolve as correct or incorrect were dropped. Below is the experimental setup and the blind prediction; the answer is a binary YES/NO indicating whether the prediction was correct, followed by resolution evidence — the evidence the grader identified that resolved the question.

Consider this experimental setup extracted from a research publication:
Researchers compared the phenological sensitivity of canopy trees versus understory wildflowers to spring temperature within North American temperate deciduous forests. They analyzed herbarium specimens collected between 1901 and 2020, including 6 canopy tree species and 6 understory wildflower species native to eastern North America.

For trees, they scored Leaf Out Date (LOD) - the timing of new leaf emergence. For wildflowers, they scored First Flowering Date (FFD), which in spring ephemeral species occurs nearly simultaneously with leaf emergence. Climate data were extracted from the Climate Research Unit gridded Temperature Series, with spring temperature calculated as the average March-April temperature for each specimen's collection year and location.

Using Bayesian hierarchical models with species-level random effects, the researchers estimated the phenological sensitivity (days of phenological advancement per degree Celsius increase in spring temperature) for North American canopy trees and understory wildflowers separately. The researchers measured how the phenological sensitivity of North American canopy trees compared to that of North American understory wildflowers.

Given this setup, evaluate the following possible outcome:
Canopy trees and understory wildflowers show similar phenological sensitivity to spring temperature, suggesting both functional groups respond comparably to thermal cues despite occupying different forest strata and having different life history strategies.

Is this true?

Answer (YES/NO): NO